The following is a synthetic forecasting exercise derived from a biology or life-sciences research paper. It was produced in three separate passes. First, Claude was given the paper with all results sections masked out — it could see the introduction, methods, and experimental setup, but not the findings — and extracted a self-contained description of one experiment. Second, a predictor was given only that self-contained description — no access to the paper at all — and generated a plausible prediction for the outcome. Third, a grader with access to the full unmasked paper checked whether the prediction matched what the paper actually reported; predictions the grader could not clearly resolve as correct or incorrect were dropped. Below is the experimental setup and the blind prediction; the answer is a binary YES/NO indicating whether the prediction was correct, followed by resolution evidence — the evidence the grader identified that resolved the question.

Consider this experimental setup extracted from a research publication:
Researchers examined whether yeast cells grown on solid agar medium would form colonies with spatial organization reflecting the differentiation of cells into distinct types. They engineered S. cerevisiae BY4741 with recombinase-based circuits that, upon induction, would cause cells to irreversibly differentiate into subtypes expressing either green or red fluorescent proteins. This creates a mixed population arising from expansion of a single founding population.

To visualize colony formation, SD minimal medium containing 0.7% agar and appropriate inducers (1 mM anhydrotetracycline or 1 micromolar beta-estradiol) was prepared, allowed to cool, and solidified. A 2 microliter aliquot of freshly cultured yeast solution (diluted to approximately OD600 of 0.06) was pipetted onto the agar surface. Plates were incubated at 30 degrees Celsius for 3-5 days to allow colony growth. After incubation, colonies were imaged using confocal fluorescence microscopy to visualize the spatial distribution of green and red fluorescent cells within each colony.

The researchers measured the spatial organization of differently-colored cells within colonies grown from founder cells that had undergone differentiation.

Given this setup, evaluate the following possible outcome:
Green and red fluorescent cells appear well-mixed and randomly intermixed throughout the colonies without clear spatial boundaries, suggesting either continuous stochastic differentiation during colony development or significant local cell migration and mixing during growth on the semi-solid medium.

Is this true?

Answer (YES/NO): NO